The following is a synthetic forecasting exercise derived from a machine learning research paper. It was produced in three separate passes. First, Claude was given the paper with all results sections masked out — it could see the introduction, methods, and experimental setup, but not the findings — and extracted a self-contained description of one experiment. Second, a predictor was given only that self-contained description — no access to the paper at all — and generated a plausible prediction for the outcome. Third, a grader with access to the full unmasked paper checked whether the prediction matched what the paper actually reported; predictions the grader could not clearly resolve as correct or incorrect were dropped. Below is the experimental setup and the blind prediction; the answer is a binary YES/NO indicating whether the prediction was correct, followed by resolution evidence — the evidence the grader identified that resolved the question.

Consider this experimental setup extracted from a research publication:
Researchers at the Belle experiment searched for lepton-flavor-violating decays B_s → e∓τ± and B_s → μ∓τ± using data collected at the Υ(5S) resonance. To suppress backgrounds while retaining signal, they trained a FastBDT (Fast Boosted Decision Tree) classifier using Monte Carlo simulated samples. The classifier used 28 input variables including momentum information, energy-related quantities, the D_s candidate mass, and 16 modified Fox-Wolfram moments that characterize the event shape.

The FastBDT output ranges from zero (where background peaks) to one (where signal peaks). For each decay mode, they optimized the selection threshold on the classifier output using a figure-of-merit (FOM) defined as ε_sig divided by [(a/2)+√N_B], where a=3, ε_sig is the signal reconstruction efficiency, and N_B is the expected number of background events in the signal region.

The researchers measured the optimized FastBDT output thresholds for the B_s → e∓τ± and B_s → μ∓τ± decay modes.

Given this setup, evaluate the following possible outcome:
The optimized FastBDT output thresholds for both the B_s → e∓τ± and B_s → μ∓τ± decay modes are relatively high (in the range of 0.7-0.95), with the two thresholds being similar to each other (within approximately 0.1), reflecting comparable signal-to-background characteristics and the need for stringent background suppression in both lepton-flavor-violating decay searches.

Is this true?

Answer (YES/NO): YES